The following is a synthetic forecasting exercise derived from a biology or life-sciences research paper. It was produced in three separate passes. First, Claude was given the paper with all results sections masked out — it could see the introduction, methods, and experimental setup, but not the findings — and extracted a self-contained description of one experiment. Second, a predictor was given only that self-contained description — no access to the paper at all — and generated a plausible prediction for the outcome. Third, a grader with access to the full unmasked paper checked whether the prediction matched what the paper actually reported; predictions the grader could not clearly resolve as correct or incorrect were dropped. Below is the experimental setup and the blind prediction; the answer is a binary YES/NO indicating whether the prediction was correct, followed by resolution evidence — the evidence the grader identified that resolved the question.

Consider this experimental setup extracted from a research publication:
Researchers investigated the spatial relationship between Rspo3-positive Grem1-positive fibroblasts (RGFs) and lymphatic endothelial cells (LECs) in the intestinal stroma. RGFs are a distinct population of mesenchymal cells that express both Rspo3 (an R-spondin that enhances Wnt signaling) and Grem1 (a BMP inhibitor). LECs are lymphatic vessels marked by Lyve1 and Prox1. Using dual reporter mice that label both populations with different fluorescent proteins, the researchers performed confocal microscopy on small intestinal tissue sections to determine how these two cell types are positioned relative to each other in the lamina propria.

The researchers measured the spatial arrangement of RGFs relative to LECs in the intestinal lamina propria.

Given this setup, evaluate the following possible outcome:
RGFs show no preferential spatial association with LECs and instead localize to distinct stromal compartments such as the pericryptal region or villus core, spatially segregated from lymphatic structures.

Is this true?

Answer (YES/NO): NO